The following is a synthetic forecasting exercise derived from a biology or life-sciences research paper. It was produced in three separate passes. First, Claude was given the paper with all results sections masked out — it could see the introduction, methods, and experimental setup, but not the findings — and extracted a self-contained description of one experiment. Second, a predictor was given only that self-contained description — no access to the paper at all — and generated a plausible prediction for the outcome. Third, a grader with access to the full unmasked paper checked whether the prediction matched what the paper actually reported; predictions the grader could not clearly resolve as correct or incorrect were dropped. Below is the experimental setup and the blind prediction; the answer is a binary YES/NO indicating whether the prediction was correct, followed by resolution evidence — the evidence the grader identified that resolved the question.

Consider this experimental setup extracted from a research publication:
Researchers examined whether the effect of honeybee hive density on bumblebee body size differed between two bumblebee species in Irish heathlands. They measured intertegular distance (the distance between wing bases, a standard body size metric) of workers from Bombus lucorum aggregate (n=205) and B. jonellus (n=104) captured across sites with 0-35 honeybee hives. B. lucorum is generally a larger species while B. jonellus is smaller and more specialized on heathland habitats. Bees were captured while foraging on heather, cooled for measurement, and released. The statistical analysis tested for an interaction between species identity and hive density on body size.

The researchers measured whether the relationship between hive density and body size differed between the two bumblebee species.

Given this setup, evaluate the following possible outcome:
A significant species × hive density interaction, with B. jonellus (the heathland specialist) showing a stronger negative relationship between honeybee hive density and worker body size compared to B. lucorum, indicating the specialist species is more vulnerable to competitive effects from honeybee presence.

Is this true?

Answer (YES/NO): NO